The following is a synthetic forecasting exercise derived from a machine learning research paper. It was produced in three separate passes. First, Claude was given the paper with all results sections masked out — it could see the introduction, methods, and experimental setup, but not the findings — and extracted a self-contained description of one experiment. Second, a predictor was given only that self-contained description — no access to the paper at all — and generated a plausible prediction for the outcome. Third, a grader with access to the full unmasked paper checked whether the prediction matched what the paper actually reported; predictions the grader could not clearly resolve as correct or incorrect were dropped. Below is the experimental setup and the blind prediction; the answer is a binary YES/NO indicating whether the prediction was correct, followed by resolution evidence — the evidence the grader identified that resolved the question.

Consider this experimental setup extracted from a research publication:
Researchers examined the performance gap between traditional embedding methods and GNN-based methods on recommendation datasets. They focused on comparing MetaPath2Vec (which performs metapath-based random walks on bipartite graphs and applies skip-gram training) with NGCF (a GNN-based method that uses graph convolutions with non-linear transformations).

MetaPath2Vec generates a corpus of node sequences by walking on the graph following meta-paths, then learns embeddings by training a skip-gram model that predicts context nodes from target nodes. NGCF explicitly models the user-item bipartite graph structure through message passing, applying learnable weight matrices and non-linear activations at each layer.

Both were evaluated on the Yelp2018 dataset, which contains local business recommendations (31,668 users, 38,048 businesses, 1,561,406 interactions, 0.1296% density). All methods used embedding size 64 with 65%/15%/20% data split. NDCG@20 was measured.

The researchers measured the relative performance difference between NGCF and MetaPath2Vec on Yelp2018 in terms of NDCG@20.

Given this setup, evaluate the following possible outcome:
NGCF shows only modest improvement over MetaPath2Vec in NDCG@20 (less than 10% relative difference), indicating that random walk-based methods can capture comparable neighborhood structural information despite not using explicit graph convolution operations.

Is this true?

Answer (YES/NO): NO